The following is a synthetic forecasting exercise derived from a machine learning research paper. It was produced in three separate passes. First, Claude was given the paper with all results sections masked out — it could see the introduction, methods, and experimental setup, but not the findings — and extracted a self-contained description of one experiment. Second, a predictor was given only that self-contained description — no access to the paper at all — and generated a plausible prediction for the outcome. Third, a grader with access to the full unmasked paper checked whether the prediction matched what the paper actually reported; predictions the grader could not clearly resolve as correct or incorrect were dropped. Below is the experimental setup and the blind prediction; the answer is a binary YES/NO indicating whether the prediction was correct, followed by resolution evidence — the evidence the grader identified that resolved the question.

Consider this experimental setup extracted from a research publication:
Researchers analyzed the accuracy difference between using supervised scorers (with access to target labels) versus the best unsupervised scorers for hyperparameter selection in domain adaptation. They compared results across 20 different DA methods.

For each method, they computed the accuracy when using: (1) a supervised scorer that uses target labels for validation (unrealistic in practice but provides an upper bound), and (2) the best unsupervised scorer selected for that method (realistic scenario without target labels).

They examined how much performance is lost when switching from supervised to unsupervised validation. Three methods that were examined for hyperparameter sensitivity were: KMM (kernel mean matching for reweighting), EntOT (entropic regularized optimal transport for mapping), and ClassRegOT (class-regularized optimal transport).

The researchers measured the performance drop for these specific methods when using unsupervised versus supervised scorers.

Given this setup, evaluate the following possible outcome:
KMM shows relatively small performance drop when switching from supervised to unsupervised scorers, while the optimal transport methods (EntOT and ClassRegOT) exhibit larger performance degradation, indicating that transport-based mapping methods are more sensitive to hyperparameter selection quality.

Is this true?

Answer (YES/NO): NO